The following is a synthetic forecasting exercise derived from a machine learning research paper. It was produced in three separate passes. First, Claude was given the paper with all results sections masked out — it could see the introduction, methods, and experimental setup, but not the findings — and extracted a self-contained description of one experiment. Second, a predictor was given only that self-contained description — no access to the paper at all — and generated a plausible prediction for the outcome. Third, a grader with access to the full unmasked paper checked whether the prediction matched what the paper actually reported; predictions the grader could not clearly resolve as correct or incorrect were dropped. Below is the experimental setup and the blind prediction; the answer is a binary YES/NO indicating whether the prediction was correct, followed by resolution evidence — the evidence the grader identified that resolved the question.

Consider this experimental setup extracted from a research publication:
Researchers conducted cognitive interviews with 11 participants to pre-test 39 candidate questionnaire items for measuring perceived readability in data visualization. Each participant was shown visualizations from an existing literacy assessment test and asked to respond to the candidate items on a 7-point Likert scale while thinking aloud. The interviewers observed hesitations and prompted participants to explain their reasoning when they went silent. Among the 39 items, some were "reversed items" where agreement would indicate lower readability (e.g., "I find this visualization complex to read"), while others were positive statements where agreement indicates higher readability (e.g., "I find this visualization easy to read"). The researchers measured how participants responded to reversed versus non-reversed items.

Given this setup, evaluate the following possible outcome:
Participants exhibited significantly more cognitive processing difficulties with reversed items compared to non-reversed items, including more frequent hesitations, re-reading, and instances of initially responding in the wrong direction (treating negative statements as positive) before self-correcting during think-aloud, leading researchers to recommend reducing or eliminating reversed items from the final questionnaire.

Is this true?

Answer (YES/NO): NO